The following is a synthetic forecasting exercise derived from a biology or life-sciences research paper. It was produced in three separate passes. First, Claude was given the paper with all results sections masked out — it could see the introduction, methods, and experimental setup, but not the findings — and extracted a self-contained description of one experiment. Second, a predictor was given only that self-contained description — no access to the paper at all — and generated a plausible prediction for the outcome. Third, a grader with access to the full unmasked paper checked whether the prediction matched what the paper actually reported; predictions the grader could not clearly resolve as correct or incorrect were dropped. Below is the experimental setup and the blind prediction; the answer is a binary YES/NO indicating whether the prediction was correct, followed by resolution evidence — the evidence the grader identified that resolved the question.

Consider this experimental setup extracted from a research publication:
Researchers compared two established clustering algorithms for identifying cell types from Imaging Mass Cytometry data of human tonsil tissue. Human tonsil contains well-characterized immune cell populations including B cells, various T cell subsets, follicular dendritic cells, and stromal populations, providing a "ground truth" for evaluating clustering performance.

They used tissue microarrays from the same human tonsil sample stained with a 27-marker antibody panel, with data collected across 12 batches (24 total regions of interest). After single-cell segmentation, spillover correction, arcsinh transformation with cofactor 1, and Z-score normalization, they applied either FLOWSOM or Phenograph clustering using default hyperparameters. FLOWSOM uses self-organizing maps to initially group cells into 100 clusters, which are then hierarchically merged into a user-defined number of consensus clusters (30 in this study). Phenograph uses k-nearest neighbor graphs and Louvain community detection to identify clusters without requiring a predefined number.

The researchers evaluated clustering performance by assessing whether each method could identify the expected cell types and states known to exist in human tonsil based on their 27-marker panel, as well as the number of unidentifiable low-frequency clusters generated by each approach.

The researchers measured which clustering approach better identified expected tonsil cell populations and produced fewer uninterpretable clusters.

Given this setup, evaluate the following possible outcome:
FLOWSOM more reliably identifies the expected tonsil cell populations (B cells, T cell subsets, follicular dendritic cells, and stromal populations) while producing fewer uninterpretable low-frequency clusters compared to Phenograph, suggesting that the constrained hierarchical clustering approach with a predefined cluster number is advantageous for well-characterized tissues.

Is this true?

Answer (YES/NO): YES